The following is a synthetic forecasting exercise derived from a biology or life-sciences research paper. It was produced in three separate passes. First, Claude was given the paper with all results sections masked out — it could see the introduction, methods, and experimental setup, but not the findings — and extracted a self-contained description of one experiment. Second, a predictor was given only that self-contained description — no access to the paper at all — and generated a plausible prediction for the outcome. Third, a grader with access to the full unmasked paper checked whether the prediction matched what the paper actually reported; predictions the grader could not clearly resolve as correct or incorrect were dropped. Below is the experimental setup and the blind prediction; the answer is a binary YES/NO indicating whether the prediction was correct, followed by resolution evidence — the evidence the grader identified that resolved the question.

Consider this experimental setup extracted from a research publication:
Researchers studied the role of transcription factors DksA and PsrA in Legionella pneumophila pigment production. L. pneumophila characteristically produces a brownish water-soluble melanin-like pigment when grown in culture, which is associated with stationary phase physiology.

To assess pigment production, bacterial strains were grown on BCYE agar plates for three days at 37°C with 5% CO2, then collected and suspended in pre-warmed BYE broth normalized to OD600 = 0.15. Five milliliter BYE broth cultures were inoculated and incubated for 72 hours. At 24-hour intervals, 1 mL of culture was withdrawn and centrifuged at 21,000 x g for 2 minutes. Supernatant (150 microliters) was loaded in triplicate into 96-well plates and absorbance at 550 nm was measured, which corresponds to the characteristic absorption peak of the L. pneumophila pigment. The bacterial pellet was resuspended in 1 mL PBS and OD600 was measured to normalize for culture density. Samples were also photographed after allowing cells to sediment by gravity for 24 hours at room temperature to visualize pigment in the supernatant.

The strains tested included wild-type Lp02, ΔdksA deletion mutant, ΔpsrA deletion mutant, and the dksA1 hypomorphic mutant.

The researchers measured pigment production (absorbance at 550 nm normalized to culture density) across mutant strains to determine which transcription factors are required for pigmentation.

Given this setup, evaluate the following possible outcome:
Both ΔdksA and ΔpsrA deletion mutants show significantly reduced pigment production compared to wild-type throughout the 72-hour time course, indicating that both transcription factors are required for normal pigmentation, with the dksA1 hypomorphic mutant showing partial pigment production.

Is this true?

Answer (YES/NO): NO